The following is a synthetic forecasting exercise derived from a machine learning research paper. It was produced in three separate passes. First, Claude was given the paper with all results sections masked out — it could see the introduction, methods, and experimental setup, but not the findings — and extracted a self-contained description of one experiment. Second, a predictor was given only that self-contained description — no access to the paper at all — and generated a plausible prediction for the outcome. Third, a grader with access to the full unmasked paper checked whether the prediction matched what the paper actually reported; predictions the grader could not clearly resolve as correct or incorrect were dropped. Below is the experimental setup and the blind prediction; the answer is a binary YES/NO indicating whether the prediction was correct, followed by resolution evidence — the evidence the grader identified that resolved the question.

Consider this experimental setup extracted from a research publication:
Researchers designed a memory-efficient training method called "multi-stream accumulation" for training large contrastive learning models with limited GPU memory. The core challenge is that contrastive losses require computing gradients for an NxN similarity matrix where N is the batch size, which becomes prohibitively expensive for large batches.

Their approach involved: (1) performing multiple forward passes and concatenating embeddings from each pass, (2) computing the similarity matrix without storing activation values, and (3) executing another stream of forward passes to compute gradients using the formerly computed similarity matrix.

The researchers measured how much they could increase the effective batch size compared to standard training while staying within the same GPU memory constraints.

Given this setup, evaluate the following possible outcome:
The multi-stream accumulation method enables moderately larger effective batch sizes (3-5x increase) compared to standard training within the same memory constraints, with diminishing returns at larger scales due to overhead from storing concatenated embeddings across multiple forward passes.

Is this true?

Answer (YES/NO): NO